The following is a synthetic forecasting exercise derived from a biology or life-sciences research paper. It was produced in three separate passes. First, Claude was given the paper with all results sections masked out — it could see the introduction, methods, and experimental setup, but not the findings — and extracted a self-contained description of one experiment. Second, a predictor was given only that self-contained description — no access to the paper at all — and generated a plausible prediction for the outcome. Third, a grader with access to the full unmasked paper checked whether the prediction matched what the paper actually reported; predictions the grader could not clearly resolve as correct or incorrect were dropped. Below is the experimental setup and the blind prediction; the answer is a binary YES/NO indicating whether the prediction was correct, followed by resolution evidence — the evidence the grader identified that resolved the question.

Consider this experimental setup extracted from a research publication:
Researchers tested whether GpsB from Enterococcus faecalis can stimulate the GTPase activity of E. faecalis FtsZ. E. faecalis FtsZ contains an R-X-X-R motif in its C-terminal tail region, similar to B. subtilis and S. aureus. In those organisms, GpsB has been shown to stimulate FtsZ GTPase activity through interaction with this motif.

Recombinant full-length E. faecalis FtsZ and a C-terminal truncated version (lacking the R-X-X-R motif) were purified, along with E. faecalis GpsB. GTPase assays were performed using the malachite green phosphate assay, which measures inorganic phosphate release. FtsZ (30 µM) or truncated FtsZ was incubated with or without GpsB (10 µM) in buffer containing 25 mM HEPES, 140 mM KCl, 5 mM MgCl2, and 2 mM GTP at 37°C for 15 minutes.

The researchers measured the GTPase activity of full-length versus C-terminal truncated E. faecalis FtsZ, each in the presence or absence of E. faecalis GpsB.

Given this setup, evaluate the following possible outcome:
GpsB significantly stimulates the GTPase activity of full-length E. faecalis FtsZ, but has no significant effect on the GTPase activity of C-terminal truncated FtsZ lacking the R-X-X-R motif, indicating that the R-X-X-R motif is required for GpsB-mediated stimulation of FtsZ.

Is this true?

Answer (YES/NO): YES